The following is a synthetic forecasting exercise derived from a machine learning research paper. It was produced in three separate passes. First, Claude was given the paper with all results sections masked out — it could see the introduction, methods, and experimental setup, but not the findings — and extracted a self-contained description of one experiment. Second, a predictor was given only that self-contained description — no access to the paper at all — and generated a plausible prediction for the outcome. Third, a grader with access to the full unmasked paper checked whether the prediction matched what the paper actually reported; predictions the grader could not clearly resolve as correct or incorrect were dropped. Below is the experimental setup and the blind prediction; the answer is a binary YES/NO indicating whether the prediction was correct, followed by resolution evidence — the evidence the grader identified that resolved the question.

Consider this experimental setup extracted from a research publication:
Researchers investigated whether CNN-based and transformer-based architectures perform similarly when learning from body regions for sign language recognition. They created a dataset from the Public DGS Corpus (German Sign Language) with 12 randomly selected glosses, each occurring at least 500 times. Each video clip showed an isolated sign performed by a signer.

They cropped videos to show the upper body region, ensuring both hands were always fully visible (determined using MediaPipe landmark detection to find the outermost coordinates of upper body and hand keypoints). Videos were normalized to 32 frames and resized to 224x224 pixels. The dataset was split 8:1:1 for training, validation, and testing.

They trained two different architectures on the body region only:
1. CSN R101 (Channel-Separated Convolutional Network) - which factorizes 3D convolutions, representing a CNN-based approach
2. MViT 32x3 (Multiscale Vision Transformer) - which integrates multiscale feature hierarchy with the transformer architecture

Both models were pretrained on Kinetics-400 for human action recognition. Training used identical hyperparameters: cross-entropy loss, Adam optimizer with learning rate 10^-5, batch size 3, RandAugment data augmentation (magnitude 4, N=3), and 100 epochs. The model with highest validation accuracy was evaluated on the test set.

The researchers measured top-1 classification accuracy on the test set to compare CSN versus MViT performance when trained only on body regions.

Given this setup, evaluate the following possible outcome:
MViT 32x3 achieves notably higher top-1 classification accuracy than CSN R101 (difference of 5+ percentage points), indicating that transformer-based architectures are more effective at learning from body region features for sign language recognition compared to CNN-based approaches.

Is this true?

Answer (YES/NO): NO